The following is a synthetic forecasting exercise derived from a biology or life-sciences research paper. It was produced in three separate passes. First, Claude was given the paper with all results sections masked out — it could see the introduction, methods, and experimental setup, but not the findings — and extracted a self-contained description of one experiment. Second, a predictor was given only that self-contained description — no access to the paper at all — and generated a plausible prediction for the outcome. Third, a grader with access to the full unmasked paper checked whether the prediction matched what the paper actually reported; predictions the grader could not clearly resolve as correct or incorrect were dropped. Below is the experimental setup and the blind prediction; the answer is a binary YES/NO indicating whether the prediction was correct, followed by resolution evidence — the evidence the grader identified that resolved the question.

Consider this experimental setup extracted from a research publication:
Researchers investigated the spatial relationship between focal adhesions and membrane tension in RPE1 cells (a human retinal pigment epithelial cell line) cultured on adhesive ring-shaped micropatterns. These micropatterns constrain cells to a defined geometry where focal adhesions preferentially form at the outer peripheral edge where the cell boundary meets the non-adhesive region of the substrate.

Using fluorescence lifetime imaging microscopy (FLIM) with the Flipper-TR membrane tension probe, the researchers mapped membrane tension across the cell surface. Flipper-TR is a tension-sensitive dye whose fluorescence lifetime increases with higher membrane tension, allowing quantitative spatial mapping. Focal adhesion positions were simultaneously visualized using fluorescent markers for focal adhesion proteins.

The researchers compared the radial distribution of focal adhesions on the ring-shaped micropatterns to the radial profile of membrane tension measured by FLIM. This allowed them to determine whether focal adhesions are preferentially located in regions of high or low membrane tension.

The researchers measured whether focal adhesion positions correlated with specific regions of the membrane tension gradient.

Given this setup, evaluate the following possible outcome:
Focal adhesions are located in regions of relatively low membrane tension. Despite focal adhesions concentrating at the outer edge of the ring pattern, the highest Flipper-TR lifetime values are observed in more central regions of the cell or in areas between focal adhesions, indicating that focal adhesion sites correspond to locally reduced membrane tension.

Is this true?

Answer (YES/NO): YES